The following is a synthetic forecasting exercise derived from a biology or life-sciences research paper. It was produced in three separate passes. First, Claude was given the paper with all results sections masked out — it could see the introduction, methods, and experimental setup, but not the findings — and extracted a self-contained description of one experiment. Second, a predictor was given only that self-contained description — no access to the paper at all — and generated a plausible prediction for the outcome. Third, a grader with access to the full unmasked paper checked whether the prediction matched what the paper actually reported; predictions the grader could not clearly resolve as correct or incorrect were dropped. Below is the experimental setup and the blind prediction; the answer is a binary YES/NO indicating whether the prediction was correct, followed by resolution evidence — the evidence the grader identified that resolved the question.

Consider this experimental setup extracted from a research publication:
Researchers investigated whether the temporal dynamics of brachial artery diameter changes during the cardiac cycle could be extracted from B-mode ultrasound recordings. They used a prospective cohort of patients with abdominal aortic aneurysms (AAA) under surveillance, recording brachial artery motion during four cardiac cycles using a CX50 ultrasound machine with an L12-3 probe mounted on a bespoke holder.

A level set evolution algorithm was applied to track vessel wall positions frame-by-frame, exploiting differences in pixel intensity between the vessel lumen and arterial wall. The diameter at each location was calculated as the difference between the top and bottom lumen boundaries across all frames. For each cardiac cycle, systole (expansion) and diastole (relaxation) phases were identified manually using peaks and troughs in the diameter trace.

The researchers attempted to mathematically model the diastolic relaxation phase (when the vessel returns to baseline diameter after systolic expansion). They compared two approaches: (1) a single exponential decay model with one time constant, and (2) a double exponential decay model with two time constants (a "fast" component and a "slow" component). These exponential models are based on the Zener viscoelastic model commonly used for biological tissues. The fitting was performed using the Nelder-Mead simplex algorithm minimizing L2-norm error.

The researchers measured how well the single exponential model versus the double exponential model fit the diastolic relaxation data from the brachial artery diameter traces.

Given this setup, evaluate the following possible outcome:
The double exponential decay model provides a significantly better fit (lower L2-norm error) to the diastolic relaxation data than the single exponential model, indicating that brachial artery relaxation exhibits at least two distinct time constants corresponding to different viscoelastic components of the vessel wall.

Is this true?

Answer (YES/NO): YES